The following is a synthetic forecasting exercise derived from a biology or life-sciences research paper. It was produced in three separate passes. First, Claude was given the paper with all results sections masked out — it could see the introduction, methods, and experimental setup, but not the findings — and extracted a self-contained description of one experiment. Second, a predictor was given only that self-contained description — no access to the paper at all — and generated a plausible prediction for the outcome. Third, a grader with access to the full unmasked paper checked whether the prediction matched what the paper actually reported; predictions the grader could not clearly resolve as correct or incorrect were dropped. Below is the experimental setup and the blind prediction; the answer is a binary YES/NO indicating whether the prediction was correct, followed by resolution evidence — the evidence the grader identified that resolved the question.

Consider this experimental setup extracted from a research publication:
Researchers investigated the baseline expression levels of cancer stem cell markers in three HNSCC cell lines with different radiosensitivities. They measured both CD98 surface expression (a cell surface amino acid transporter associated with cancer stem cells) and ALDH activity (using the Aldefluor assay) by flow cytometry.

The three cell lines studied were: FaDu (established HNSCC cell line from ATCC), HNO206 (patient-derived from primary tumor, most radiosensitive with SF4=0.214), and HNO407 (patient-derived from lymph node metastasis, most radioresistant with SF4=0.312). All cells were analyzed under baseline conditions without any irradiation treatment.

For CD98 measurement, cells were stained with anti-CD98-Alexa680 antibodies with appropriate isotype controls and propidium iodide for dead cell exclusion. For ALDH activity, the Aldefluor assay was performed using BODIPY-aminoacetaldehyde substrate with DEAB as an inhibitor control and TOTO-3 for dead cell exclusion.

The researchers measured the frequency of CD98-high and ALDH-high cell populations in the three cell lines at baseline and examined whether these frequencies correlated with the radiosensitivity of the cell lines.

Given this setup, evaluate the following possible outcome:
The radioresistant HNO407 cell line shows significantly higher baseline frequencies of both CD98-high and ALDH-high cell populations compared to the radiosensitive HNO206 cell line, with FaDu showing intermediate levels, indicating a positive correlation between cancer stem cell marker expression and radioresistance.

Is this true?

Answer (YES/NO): NO